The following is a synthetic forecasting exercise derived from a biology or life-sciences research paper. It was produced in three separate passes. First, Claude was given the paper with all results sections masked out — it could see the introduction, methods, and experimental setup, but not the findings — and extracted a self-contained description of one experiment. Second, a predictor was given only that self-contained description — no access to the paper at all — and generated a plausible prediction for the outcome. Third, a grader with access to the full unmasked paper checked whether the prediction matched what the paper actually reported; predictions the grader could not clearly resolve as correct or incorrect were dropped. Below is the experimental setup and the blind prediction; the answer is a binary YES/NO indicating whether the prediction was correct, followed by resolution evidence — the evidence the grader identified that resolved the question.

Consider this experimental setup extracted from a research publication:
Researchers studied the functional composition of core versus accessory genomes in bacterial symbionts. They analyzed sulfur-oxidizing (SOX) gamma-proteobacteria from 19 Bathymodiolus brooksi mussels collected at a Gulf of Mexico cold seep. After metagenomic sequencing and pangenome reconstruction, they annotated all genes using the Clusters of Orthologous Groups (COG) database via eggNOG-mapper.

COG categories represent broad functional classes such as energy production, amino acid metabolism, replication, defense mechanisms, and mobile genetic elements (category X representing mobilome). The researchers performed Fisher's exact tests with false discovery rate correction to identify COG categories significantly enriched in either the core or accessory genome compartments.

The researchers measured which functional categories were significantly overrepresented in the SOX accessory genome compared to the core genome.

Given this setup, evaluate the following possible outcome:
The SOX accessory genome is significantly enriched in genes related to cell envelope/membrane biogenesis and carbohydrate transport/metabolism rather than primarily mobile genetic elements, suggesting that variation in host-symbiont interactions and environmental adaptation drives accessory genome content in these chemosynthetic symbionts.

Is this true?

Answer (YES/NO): NO